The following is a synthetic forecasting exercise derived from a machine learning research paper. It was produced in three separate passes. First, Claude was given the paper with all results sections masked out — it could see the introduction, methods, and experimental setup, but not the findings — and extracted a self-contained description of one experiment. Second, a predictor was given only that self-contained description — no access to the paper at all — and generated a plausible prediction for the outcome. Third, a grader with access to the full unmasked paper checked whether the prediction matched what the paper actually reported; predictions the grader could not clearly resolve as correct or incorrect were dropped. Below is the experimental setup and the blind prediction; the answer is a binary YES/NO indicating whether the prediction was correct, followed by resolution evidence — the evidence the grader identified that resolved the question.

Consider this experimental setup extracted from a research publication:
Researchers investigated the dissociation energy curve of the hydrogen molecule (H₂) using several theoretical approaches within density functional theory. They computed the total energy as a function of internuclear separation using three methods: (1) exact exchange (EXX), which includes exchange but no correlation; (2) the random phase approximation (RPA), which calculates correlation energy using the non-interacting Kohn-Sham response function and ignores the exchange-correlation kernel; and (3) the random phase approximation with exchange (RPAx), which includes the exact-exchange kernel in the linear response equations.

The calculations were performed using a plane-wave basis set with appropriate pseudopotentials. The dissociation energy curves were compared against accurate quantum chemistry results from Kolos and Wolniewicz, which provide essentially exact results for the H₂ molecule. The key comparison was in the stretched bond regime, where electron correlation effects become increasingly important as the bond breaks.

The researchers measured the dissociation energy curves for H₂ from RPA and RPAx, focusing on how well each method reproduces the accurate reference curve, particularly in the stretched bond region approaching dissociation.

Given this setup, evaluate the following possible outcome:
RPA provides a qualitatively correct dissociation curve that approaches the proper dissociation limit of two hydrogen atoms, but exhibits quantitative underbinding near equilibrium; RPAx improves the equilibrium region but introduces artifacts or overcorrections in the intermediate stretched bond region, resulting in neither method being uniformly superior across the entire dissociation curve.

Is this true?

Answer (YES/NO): NO